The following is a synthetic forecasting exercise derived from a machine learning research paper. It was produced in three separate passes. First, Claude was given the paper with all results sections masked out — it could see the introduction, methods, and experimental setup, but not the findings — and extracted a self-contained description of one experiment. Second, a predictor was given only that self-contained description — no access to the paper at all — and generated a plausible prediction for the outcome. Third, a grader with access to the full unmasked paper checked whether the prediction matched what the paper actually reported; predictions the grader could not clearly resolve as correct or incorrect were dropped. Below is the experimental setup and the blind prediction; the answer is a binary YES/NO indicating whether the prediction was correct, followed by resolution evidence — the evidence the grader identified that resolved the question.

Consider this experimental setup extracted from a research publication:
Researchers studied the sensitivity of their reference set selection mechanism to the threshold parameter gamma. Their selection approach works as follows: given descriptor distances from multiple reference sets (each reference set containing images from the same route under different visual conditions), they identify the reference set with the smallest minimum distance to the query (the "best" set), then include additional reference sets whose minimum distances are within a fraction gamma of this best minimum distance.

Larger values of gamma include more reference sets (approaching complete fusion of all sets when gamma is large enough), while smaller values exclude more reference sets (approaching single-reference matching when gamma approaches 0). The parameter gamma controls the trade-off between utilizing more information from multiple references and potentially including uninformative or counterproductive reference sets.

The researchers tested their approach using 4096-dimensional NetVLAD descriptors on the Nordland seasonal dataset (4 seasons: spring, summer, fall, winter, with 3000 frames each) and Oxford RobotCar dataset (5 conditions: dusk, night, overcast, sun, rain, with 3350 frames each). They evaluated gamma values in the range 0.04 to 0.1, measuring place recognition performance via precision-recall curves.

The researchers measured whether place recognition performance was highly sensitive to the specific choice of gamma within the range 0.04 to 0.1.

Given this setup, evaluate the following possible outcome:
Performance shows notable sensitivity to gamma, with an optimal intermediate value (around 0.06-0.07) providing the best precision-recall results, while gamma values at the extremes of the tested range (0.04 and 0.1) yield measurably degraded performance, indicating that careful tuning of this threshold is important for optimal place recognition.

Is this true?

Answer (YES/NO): NO